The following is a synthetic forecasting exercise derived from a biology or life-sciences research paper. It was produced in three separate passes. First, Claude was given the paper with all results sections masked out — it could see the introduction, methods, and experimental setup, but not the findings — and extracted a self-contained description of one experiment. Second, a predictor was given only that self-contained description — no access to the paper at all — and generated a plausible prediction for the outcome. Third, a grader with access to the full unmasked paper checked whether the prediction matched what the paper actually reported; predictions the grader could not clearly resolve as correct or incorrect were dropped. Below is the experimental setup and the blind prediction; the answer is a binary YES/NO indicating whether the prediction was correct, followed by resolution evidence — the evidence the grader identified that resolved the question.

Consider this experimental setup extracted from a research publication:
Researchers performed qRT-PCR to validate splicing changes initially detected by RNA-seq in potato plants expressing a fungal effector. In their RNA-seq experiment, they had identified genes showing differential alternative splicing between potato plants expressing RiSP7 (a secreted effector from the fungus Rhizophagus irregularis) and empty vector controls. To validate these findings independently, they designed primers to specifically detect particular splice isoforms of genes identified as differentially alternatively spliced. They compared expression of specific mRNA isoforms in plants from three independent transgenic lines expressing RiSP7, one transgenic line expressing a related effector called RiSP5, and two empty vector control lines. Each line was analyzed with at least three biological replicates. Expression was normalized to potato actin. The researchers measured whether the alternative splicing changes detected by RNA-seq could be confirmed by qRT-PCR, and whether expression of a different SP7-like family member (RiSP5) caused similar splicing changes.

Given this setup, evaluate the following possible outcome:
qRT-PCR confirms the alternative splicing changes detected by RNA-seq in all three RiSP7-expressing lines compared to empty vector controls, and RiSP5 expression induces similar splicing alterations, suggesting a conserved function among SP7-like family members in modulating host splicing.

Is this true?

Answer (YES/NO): YES